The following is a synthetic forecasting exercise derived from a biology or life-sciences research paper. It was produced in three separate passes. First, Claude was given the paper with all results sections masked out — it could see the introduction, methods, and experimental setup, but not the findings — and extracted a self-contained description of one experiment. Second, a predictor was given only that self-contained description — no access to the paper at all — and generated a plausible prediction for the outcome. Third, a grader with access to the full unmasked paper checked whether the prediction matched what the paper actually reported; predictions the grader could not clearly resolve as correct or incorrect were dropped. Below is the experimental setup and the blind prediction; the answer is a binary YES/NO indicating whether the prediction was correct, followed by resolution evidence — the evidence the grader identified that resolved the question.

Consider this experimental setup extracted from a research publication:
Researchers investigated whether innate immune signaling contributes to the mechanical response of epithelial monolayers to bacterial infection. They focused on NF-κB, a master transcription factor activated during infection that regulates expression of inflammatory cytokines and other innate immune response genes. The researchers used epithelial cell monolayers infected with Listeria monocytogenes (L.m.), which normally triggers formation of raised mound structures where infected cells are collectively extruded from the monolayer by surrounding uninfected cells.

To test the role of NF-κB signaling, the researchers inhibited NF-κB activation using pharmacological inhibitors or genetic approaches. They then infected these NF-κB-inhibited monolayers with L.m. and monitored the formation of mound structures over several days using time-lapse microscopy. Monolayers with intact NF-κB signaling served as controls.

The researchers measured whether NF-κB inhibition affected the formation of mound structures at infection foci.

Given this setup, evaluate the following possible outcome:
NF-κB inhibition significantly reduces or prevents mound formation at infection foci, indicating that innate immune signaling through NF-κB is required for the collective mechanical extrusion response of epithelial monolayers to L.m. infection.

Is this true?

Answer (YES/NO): NO